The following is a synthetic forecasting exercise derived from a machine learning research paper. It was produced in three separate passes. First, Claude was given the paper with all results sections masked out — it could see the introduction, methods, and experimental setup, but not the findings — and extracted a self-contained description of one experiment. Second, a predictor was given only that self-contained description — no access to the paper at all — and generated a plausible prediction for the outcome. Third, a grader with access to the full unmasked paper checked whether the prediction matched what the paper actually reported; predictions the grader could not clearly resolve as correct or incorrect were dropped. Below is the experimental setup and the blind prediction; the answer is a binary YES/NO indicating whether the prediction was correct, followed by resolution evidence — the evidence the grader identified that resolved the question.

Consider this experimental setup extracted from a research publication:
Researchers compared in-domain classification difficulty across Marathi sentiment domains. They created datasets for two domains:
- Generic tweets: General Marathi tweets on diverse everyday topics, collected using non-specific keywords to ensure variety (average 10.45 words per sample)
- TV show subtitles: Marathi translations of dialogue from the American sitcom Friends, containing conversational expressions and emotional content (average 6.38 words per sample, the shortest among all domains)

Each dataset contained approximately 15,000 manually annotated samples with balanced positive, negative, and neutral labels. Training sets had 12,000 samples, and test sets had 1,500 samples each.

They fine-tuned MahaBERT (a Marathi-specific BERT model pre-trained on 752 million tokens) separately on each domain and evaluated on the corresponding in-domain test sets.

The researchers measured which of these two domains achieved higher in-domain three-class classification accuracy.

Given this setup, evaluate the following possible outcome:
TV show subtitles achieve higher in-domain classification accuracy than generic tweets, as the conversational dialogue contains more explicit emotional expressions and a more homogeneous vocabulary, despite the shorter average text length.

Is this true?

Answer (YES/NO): YES